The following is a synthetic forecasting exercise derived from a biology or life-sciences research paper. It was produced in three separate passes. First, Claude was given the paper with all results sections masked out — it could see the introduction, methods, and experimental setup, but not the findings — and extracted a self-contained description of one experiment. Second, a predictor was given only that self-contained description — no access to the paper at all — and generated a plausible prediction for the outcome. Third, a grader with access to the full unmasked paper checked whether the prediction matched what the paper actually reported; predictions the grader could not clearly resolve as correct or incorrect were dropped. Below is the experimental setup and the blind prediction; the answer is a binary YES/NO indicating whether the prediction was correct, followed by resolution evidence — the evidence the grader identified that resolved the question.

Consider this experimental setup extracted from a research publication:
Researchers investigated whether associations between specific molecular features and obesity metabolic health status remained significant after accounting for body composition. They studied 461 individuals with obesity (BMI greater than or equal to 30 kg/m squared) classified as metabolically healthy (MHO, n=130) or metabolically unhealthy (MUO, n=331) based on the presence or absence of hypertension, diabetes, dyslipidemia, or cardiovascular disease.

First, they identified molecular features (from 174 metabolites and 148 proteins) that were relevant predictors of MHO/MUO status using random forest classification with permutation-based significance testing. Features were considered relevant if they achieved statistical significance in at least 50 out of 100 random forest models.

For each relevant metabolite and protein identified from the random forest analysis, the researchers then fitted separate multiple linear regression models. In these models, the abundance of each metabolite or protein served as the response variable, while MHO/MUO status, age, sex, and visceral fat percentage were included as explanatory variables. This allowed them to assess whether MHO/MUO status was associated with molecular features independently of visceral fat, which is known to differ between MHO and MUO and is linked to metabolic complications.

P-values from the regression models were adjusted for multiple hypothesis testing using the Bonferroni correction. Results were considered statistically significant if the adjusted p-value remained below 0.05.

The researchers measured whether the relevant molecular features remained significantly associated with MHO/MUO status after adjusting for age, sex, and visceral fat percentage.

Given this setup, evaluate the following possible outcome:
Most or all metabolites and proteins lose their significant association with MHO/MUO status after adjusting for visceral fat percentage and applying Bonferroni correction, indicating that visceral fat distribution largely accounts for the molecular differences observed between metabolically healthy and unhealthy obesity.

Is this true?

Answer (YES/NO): NO